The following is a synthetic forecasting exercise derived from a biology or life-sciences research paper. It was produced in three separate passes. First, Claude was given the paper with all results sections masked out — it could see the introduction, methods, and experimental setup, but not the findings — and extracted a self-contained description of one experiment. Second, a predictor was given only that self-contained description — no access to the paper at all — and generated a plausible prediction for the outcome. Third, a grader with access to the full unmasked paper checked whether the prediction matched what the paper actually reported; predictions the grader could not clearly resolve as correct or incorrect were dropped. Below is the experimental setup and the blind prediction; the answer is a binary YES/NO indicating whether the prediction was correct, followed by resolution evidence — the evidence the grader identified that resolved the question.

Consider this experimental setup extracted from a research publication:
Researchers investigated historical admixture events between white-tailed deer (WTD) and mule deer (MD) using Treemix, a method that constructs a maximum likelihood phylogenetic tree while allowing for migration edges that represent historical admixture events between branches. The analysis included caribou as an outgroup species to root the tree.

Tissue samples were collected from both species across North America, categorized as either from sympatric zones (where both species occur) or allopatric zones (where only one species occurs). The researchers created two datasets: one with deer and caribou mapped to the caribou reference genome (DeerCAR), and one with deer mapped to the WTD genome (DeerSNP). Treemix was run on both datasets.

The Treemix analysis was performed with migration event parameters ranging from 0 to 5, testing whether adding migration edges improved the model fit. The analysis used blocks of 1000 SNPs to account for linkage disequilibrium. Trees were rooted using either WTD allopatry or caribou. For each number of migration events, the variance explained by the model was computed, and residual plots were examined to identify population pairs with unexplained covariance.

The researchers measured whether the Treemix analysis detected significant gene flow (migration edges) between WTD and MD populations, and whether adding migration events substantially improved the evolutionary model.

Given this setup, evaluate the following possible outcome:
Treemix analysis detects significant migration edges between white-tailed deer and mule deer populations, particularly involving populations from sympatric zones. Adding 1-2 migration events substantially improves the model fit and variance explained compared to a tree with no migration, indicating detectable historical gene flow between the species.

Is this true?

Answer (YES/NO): NO